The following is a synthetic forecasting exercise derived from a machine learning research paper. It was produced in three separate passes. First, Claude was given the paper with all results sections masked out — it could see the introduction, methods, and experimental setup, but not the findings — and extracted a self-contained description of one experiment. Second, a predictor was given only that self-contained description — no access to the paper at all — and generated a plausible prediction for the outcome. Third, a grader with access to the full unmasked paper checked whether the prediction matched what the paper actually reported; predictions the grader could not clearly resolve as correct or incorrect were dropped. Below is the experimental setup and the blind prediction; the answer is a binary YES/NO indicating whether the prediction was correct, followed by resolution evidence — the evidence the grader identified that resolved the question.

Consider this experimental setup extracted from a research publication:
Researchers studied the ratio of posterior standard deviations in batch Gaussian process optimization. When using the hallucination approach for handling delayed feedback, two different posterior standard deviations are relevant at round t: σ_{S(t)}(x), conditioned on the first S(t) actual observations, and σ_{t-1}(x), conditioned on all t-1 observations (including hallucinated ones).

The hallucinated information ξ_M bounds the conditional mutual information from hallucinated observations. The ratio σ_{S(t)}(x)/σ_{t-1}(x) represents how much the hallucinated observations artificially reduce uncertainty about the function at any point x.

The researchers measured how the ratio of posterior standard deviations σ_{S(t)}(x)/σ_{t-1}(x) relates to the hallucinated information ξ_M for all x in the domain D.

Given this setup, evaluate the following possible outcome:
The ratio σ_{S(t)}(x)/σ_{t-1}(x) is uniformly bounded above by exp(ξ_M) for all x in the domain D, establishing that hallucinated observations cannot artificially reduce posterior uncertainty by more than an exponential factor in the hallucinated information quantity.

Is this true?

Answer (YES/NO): NO